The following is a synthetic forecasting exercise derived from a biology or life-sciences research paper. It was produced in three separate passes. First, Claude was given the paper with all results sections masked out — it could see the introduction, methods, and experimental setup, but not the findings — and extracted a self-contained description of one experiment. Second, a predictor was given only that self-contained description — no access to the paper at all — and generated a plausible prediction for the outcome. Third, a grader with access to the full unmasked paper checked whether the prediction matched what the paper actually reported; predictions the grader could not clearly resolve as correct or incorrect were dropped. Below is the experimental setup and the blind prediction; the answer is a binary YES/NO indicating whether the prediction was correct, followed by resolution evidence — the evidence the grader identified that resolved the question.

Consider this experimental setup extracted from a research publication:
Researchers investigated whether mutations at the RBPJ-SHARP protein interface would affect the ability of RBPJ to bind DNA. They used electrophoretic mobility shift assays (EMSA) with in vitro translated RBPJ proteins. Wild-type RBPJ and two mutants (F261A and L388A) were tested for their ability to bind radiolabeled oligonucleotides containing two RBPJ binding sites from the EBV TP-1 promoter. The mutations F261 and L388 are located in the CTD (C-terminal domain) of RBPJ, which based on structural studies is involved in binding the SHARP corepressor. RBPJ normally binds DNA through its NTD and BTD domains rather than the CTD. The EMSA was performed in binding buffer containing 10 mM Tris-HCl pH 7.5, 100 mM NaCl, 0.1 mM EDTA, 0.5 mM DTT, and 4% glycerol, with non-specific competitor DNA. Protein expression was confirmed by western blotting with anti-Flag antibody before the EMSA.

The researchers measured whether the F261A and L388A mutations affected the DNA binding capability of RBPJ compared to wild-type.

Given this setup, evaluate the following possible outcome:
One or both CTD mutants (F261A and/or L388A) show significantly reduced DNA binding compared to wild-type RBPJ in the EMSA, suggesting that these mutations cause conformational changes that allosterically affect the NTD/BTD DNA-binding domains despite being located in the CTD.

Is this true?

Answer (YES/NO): NO